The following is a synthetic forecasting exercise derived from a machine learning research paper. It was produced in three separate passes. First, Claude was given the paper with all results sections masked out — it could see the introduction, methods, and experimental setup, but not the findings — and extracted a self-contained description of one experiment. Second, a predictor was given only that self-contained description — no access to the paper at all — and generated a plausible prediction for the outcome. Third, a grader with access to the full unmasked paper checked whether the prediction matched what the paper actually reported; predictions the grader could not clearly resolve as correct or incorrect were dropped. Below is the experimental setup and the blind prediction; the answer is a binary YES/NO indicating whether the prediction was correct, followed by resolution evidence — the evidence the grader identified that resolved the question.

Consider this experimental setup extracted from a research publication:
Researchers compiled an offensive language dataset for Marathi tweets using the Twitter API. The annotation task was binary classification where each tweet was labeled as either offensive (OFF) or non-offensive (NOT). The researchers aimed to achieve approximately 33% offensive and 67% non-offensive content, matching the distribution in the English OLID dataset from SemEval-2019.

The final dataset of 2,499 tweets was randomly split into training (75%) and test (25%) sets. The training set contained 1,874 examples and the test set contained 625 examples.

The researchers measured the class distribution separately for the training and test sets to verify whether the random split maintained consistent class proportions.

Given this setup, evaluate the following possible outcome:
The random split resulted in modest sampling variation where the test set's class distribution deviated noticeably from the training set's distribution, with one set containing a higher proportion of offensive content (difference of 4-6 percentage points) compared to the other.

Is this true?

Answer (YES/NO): NO